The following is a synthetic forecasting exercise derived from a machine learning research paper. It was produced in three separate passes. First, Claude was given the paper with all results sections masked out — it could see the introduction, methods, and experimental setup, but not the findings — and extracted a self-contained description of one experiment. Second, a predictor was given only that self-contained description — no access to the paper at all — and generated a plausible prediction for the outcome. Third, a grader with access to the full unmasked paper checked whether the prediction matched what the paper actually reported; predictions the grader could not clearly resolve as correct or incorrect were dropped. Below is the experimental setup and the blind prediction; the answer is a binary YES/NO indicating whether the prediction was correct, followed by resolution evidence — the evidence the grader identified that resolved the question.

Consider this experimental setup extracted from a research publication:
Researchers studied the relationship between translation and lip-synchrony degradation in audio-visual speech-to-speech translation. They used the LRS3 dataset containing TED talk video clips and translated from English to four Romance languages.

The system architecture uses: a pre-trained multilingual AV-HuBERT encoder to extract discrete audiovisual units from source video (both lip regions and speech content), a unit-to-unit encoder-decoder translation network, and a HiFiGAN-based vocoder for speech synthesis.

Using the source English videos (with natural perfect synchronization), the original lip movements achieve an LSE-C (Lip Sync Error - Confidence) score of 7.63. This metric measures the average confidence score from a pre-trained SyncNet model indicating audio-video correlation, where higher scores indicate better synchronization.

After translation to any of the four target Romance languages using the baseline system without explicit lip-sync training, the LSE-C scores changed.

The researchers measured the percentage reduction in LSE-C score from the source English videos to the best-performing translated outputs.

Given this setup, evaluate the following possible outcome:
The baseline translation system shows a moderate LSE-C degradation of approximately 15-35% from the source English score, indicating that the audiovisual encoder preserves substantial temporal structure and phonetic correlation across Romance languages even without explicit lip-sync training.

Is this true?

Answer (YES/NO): NO